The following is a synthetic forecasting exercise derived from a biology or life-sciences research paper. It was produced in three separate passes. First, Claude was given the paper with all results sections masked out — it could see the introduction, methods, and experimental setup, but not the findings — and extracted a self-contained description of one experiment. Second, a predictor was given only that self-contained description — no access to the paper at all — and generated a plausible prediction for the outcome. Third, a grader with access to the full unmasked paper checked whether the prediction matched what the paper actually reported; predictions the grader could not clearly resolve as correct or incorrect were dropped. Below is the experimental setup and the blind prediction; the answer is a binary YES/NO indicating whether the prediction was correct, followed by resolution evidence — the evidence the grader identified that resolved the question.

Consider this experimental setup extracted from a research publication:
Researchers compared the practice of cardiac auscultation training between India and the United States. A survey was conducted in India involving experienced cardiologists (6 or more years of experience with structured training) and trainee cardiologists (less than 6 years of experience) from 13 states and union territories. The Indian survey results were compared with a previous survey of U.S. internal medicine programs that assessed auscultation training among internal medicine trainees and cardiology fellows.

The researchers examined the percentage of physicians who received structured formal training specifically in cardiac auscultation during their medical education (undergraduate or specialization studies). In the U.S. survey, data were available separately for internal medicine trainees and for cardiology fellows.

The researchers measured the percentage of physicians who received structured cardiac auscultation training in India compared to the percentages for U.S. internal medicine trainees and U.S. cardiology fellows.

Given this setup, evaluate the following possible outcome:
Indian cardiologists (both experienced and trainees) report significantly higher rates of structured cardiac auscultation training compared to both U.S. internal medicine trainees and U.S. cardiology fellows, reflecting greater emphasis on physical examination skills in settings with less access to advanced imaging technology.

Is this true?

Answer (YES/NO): YES